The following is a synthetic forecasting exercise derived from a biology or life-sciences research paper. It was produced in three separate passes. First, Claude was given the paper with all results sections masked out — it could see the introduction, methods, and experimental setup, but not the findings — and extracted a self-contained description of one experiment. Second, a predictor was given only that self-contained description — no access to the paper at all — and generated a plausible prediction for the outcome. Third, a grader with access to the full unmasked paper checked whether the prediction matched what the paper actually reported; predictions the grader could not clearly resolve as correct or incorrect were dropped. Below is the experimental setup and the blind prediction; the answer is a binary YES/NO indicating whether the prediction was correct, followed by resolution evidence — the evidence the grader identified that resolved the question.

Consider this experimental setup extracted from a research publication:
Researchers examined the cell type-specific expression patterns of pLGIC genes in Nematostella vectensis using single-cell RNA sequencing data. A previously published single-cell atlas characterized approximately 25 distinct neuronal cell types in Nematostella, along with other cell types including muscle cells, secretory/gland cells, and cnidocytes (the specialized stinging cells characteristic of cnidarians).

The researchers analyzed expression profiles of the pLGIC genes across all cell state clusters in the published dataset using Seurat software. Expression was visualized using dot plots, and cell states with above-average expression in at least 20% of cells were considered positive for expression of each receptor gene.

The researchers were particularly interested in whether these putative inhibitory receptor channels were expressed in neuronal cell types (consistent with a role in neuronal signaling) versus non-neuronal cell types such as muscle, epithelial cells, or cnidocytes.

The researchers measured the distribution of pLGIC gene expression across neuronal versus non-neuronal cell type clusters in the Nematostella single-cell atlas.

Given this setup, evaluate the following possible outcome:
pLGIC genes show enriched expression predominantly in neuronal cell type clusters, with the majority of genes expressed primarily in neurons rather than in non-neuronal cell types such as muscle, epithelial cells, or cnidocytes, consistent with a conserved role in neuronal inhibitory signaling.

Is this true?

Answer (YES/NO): NO